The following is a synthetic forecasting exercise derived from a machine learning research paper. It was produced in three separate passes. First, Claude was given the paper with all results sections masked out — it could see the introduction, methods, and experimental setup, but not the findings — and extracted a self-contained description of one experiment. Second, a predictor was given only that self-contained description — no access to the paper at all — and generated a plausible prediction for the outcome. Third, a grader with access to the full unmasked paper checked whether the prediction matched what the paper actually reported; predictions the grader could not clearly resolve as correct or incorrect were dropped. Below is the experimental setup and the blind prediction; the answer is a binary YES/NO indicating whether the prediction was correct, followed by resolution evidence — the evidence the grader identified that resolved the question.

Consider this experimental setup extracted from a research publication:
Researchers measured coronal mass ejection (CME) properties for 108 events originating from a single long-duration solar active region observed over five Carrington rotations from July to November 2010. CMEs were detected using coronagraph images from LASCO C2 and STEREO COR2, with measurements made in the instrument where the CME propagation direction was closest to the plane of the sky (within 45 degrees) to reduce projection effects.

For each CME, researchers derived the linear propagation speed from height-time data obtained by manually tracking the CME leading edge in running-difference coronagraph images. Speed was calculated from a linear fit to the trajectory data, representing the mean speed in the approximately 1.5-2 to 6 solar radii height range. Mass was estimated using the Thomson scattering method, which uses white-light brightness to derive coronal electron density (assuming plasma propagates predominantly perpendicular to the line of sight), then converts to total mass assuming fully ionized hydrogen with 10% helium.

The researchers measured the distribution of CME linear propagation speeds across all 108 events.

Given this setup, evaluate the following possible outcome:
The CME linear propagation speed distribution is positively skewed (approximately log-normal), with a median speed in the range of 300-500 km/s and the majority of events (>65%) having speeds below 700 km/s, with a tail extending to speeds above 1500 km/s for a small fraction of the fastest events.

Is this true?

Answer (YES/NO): NO